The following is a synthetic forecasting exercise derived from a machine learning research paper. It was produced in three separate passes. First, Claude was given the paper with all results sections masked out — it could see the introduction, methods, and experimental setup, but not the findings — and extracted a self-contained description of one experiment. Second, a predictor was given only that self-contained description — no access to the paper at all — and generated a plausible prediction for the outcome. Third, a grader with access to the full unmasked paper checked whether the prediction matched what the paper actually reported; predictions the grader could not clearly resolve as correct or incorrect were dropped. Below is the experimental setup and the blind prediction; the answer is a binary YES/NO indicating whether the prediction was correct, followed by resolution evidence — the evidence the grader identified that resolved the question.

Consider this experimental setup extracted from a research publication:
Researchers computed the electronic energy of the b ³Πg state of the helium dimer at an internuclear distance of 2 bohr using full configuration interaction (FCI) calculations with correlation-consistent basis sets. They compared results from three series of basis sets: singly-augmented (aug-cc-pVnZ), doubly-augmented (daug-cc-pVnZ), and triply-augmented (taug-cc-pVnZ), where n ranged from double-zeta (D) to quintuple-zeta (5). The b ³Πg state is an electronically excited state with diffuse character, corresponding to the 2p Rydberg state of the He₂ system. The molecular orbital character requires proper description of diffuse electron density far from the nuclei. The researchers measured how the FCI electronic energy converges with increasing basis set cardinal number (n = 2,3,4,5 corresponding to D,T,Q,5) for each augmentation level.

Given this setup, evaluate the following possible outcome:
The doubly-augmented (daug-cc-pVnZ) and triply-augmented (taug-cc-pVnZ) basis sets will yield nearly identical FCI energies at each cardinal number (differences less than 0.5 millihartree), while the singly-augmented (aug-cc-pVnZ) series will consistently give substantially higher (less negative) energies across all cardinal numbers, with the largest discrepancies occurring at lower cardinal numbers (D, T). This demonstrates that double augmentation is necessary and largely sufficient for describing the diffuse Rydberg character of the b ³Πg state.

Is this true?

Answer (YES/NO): NO